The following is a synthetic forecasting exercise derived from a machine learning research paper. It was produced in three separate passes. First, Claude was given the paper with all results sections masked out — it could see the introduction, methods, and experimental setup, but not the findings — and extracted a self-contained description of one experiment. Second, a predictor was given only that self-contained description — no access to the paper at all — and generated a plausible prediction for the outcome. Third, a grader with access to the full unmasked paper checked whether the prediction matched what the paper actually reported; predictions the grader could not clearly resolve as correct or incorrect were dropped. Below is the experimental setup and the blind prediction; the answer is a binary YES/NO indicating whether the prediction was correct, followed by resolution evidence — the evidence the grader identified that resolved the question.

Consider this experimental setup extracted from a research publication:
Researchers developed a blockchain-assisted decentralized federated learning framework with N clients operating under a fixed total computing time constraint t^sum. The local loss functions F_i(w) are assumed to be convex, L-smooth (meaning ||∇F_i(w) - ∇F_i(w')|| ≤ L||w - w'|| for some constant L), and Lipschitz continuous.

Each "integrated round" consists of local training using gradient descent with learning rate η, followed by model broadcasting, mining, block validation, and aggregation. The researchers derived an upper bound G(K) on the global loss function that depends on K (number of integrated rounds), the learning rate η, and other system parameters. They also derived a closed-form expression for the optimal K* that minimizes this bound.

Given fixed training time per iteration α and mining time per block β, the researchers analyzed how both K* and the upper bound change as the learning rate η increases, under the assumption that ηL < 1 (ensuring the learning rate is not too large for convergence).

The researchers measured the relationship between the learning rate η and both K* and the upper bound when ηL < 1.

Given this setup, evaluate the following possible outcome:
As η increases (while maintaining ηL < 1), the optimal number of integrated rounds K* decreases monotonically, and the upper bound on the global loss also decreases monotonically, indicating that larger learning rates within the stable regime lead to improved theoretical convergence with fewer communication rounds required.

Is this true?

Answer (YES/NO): NO